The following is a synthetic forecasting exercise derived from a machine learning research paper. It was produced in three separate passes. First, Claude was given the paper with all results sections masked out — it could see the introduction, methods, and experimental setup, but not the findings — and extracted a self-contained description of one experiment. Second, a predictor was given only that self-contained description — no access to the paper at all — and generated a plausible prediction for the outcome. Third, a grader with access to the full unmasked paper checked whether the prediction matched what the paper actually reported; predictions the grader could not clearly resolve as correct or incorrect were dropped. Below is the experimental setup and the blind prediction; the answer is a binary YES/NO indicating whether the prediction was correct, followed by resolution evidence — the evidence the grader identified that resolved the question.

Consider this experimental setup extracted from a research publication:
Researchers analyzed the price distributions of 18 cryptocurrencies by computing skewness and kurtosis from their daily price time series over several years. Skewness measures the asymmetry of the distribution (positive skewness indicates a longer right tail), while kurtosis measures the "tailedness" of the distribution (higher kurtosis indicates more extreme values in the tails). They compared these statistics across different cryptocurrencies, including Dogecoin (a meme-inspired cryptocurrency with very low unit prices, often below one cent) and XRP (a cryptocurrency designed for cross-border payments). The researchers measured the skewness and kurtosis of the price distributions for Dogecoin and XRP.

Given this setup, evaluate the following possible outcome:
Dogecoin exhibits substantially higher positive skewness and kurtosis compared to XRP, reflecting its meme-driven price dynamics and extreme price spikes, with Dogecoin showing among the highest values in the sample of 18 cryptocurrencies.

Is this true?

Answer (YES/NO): YES